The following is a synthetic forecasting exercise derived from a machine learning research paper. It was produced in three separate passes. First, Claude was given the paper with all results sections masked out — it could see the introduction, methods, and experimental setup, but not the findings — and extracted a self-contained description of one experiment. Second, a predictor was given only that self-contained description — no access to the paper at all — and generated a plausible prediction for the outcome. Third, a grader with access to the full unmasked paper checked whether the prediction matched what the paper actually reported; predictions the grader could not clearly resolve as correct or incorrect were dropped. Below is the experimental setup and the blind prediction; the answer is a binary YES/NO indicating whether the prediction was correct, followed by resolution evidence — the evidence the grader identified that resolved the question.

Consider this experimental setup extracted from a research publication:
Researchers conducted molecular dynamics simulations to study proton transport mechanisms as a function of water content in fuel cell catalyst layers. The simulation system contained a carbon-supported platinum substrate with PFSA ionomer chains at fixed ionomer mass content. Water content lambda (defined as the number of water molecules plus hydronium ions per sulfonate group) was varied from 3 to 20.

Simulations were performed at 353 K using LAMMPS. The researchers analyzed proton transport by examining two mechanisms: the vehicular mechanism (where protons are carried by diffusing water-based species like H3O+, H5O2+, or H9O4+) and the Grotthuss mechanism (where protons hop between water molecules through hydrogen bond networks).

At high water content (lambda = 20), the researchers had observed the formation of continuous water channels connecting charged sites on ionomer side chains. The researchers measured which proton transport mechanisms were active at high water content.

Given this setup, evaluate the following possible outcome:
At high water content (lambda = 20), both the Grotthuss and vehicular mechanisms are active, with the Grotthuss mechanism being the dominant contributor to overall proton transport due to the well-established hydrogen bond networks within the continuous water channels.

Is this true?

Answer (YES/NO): NO